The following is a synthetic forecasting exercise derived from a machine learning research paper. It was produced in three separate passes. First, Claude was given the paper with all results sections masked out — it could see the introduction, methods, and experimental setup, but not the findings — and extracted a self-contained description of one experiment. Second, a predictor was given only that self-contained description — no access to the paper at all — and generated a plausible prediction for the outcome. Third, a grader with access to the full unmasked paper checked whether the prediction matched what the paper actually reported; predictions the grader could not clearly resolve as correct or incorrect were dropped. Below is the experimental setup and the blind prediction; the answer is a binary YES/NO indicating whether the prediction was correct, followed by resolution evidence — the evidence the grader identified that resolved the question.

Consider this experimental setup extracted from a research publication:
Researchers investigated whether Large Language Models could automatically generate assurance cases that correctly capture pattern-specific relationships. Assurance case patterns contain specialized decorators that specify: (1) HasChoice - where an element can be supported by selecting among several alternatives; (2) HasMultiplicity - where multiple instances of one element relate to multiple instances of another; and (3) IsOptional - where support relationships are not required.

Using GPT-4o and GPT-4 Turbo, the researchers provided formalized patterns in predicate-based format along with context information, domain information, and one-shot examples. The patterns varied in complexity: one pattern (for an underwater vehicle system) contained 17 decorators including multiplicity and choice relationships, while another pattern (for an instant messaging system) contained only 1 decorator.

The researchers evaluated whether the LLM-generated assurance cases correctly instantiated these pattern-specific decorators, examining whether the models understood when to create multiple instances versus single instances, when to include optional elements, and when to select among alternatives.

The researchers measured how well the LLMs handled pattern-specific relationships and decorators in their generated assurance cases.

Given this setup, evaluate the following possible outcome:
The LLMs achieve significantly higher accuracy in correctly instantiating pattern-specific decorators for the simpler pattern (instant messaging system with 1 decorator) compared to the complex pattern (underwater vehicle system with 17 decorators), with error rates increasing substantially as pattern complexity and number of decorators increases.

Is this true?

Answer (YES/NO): NO